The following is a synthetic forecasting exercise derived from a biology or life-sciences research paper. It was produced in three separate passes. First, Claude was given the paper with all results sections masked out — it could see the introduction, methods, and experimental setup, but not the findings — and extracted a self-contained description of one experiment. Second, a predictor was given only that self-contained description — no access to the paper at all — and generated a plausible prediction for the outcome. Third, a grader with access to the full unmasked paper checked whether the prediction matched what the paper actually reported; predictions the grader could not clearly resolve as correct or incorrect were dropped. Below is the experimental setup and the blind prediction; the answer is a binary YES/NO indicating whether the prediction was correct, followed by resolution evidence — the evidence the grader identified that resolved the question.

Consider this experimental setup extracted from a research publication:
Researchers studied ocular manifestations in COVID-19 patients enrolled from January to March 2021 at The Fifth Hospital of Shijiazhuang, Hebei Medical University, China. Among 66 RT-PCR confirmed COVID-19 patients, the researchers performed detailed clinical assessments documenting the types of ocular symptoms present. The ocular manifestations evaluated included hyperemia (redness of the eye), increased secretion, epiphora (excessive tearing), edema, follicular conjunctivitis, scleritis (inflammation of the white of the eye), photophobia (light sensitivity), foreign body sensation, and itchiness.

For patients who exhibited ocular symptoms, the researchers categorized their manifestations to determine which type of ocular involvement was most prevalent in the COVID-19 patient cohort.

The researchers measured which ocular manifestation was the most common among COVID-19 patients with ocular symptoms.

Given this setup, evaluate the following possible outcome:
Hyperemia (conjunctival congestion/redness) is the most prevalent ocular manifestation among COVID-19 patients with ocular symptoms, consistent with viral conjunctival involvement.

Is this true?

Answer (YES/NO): YES